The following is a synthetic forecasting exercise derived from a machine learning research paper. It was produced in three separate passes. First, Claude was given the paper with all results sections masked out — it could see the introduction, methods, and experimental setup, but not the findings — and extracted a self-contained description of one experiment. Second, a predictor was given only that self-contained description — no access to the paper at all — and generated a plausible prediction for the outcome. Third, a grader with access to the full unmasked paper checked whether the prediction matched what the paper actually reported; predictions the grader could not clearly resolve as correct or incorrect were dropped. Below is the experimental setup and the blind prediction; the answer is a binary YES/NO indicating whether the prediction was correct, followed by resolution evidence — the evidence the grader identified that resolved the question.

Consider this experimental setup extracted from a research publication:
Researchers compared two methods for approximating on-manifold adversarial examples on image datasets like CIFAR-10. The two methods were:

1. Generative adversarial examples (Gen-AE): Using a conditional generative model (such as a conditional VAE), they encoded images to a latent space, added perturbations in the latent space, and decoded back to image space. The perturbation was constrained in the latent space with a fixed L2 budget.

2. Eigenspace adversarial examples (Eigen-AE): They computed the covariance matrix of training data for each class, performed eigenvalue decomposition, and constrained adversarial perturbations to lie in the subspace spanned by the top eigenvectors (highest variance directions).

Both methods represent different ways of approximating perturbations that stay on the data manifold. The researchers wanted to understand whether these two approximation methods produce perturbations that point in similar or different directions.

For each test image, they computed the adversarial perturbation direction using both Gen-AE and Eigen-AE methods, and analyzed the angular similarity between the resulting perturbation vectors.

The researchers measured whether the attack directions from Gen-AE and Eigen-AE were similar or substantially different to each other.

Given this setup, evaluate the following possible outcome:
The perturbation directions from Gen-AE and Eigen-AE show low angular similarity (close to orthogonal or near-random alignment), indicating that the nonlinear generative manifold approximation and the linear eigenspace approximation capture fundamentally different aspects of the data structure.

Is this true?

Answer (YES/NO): NO